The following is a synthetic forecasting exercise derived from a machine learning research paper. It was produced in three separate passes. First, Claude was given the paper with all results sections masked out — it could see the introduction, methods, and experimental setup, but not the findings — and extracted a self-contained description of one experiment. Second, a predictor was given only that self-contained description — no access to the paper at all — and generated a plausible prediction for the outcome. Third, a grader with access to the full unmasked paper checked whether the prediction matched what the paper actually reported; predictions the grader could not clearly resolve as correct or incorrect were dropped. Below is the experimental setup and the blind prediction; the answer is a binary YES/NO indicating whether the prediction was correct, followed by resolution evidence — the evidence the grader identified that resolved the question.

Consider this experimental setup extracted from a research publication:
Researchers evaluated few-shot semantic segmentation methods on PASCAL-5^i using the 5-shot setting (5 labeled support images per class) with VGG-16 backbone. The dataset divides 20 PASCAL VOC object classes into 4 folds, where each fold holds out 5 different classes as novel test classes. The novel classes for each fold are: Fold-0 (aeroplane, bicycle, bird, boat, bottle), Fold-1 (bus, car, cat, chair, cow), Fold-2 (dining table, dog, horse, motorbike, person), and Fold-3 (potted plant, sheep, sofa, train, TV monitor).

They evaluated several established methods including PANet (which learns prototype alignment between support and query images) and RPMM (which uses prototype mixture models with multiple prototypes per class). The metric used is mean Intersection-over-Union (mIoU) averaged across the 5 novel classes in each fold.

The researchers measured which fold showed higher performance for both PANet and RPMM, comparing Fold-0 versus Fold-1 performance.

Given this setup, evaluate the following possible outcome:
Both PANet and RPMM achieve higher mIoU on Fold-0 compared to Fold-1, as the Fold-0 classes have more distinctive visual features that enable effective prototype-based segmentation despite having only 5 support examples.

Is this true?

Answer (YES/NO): NO